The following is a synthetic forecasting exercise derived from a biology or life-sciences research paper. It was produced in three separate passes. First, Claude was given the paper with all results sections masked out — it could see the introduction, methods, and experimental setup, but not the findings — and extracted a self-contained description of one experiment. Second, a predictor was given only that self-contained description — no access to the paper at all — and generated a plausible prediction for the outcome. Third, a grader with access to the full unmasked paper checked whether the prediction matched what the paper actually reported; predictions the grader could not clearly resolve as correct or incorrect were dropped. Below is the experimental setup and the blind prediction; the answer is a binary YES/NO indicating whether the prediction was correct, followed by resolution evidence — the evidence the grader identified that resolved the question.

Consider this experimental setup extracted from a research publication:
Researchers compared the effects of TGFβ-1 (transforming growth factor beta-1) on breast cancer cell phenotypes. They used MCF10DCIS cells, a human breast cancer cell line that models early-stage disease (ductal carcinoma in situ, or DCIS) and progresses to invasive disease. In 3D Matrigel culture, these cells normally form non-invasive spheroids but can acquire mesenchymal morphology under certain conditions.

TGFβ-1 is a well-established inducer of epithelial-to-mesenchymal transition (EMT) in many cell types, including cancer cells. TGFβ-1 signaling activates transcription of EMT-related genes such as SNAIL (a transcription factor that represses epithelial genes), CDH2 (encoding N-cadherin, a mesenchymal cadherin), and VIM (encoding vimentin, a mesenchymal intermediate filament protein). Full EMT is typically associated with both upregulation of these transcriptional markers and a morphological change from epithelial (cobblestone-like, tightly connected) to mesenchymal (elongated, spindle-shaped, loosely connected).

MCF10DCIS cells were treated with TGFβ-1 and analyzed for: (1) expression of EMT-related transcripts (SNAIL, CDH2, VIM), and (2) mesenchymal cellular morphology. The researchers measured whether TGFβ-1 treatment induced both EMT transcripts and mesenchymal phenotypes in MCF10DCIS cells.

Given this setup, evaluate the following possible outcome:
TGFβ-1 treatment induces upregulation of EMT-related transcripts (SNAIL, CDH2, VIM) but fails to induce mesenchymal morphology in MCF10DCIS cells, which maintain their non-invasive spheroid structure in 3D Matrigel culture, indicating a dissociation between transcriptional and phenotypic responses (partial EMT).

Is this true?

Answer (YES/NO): YES